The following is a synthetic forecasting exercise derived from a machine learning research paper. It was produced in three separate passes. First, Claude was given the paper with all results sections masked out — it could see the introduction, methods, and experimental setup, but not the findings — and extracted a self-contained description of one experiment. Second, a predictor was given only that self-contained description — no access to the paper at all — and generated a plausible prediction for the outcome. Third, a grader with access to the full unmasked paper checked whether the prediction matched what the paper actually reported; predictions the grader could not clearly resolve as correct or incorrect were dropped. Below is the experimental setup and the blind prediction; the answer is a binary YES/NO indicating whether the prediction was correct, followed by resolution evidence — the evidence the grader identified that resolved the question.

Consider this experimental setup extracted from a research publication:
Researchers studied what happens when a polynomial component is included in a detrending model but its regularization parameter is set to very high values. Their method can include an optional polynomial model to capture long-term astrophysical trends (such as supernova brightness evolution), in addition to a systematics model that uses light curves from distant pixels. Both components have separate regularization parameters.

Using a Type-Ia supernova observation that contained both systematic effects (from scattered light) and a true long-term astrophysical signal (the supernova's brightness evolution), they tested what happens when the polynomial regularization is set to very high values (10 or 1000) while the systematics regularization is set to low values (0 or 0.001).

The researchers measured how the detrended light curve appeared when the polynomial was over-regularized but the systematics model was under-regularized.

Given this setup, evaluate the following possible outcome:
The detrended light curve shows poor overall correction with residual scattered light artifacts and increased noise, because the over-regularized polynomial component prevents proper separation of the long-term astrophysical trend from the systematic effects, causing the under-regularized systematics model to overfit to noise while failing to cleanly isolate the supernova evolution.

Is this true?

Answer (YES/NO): NO